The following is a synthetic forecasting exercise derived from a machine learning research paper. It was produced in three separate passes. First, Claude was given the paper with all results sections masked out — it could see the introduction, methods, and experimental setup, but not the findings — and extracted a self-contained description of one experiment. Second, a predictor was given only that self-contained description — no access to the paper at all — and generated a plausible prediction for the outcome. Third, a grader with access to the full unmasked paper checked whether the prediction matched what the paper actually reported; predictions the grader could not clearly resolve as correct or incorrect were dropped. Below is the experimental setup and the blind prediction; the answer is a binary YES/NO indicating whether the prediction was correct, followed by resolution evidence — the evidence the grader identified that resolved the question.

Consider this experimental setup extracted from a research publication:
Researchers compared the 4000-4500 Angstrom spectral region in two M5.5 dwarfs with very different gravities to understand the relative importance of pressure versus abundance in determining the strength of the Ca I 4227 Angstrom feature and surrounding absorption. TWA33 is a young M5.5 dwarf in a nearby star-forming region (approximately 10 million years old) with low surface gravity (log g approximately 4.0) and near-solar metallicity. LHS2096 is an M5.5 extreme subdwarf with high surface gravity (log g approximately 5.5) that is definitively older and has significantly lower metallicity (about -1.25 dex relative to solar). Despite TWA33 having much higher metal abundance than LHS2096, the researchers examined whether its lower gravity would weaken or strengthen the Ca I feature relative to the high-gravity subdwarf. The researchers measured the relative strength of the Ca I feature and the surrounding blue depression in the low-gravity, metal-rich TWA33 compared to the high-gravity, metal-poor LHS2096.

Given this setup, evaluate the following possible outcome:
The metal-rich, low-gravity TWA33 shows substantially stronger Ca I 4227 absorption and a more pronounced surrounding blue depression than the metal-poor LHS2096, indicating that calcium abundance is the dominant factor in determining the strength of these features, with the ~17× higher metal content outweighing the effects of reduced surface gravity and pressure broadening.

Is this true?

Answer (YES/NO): NO